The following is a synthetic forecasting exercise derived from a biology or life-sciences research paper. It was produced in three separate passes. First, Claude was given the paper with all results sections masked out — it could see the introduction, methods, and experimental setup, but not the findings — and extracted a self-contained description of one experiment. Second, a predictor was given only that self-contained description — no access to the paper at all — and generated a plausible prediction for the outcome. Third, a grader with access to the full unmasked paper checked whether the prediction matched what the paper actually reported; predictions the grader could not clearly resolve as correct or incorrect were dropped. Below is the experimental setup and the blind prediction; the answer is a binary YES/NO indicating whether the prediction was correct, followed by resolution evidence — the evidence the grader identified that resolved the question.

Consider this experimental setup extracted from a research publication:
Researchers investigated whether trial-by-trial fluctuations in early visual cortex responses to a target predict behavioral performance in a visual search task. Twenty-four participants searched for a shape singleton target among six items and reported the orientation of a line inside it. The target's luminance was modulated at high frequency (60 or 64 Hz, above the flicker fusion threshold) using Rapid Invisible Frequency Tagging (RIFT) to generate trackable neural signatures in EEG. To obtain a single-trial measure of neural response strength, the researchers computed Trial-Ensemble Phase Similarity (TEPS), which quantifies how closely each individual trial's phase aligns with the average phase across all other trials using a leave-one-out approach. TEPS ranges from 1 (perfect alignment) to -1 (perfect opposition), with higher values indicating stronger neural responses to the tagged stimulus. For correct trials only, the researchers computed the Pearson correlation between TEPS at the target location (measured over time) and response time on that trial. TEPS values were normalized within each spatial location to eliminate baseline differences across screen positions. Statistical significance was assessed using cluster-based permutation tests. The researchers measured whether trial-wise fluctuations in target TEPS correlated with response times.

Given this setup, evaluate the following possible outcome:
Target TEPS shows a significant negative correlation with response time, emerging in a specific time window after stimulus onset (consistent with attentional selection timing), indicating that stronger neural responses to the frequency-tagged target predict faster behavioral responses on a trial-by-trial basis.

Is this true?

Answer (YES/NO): NO